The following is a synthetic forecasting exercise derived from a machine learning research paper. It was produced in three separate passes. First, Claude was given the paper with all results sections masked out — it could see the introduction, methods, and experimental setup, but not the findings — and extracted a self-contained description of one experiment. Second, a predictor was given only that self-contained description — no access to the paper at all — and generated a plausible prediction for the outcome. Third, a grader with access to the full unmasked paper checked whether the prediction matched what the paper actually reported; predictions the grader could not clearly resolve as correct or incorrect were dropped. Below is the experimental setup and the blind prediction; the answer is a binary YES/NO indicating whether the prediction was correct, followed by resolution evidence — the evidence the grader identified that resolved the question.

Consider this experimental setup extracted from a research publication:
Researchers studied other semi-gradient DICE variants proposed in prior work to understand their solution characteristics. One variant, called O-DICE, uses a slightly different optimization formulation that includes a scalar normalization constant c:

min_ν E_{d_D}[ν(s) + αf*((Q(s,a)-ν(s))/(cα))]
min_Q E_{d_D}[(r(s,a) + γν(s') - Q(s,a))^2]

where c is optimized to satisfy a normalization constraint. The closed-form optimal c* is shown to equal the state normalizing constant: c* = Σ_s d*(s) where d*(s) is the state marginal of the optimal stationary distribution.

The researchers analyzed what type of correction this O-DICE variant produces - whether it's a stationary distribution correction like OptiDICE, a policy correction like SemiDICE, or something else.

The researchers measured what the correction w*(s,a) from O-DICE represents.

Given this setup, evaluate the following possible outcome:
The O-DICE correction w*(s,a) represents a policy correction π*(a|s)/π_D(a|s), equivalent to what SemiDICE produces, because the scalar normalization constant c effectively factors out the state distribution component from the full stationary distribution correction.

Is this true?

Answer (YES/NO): NO